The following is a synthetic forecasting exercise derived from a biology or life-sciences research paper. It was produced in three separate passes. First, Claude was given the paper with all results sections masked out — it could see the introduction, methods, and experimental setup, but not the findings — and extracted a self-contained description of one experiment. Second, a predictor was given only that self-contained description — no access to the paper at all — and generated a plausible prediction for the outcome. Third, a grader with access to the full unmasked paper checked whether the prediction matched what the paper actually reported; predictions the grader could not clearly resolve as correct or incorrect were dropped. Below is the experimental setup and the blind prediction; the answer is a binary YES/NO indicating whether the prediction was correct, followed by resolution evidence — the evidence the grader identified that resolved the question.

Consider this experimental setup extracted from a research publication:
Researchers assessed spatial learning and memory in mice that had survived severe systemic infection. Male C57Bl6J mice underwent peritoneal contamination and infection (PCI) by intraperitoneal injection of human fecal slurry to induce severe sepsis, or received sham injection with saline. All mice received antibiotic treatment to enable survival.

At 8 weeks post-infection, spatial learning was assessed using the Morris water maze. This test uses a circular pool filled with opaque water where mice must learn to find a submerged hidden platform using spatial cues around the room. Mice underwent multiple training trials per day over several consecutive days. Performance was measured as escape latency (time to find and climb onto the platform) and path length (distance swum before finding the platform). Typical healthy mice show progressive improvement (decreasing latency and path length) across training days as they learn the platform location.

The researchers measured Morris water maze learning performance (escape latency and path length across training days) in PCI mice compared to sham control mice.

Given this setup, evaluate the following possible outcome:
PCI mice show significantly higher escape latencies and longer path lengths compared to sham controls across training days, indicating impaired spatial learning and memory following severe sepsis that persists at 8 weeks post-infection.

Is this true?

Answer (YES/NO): YES